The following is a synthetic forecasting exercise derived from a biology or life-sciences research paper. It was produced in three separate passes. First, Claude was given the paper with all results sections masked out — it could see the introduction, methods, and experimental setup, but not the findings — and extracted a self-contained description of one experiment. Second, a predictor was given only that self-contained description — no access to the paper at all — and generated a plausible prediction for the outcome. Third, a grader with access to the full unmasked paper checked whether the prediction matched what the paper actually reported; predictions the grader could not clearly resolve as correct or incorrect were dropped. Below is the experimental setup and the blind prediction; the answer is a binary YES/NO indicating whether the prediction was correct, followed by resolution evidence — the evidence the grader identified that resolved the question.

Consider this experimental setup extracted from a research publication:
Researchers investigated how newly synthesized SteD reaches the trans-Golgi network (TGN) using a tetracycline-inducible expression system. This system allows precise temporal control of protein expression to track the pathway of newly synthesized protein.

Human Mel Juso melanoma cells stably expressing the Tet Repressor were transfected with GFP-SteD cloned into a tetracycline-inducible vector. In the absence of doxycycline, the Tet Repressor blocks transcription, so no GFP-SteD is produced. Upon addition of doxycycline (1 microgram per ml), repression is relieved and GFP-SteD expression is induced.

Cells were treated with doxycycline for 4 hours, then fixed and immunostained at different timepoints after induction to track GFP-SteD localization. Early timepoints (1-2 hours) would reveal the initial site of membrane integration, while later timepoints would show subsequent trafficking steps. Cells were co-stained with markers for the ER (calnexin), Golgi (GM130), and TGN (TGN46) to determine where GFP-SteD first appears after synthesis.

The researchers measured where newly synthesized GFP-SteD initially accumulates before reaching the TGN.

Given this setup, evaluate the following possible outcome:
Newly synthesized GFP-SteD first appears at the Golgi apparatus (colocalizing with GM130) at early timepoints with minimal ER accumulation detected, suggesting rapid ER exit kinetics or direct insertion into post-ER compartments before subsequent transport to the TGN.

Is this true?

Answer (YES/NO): NO